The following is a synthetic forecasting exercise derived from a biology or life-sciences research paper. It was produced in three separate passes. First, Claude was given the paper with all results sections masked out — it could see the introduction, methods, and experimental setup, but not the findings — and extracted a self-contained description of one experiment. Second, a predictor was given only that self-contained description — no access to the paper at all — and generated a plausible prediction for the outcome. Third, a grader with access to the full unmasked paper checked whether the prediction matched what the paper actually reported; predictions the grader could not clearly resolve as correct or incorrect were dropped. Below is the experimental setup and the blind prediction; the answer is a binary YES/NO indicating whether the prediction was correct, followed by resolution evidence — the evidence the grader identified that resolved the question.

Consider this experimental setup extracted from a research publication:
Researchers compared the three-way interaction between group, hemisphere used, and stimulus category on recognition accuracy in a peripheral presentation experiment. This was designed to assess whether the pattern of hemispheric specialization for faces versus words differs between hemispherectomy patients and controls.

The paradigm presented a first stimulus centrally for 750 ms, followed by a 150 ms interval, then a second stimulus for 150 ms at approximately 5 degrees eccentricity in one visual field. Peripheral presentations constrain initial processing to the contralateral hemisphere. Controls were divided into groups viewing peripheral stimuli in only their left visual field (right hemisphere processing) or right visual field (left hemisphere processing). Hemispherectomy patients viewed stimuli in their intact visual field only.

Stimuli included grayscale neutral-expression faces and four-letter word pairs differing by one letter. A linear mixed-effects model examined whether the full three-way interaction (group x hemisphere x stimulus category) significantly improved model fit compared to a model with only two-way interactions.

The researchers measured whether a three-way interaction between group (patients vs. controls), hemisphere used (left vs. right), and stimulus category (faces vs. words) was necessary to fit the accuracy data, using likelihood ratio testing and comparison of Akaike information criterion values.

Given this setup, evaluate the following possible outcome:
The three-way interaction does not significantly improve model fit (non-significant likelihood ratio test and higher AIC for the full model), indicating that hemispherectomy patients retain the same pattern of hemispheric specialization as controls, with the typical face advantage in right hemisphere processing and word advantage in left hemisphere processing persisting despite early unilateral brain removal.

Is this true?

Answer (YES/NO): NO